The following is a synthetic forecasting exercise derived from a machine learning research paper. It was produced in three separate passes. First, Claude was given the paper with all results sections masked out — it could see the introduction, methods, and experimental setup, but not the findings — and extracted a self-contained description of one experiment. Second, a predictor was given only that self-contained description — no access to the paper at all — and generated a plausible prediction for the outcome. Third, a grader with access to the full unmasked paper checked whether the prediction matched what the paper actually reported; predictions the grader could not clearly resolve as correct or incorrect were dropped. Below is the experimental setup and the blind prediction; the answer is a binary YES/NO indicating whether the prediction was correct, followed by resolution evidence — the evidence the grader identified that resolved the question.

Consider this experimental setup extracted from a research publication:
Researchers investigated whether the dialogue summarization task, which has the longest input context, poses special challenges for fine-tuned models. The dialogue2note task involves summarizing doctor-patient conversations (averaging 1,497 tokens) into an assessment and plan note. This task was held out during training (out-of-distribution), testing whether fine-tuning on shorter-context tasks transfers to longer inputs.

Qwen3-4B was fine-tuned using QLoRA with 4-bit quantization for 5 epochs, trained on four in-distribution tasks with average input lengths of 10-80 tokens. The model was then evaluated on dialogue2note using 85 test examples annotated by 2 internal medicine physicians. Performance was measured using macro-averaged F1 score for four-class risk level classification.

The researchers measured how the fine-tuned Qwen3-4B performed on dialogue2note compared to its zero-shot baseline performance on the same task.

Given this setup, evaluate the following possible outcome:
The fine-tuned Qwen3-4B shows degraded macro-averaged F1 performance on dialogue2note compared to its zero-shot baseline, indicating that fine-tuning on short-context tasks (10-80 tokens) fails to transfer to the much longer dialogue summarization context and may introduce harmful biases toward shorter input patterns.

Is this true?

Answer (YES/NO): YES